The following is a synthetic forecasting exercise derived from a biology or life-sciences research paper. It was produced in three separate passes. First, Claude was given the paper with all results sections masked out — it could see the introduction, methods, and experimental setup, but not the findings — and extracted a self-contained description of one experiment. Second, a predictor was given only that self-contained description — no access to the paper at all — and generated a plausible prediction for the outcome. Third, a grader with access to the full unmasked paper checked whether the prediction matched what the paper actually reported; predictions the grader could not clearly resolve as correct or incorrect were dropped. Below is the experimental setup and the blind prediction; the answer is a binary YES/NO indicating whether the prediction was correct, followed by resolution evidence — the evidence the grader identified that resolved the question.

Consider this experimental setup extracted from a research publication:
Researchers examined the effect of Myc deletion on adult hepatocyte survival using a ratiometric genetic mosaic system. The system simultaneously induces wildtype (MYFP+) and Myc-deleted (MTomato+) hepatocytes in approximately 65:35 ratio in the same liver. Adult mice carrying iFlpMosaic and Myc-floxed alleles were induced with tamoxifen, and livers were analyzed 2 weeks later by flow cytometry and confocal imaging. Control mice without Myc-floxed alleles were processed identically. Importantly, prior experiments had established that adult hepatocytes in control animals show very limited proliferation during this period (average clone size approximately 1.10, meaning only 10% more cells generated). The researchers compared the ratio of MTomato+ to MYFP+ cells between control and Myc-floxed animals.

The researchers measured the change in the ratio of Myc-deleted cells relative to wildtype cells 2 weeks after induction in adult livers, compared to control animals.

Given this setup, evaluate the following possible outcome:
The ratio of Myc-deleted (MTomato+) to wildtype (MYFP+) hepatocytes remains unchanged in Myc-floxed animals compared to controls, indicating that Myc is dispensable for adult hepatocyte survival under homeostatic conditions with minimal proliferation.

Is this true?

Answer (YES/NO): NO